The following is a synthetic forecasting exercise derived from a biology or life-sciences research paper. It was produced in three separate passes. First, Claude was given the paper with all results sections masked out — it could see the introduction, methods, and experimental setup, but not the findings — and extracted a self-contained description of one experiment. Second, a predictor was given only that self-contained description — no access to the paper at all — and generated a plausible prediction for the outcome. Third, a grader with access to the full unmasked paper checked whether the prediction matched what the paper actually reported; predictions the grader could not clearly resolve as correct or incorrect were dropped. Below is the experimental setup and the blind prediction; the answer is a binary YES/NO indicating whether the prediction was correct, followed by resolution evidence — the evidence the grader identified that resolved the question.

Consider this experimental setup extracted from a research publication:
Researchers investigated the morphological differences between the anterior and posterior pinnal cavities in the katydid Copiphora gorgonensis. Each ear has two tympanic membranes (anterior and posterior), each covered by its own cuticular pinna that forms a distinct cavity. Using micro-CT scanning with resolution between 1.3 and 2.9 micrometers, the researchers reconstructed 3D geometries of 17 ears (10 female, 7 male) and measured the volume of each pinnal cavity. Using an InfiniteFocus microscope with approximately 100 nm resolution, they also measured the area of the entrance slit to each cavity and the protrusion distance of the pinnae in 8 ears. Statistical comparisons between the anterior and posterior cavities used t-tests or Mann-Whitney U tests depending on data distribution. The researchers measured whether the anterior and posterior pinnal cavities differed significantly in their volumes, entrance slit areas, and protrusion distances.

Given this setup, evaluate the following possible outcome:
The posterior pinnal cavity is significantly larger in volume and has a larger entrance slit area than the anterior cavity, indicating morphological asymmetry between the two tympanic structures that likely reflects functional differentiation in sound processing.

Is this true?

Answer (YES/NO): NO